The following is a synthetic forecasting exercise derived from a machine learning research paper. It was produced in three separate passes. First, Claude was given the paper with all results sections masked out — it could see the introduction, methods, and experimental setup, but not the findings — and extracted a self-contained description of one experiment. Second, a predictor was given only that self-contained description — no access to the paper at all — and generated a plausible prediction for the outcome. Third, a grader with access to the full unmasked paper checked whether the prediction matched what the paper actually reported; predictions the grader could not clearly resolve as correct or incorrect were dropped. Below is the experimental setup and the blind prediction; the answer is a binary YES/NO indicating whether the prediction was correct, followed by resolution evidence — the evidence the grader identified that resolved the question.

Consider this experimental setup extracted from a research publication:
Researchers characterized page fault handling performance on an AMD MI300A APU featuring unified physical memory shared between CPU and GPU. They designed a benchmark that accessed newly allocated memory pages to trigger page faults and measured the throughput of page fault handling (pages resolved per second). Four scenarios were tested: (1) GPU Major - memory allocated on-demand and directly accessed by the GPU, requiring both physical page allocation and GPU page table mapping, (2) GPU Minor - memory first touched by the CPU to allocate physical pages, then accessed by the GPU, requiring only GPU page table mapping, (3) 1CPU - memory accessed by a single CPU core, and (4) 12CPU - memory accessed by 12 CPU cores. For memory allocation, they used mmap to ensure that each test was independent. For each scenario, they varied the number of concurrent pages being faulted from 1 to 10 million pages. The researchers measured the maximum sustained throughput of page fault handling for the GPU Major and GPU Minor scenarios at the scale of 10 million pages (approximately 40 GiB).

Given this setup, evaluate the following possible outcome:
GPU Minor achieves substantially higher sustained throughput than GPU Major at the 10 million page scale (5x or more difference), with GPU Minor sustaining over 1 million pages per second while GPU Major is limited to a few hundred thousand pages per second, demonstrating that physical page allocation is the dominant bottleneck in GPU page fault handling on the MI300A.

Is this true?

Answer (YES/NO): NO